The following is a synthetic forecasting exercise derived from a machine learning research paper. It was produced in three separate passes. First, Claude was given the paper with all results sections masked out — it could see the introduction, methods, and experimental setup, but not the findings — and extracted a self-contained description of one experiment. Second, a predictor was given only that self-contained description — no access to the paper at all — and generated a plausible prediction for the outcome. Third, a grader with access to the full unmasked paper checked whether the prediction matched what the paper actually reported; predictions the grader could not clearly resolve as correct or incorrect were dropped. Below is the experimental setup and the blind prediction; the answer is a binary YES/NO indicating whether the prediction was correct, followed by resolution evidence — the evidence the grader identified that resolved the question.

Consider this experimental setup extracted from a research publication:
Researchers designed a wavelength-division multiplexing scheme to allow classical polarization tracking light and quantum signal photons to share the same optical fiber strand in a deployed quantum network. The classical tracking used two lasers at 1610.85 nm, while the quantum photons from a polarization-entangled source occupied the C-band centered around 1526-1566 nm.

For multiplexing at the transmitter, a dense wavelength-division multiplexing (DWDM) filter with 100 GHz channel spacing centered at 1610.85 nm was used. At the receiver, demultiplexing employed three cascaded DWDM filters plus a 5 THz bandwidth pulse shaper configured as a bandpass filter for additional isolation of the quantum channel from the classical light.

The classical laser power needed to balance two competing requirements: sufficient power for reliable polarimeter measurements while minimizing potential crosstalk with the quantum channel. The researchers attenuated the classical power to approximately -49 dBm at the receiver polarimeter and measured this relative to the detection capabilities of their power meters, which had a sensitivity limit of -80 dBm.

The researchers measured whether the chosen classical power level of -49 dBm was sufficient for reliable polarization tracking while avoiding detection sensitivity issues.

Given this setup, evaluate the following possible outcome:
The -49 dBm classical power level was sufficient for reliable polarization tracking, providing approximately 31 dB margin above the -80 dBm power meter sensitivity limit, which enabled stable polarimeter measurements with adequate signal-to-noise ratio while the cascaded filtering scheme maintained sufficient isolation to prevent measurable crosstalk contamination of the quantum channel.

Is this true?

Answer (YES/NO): YES